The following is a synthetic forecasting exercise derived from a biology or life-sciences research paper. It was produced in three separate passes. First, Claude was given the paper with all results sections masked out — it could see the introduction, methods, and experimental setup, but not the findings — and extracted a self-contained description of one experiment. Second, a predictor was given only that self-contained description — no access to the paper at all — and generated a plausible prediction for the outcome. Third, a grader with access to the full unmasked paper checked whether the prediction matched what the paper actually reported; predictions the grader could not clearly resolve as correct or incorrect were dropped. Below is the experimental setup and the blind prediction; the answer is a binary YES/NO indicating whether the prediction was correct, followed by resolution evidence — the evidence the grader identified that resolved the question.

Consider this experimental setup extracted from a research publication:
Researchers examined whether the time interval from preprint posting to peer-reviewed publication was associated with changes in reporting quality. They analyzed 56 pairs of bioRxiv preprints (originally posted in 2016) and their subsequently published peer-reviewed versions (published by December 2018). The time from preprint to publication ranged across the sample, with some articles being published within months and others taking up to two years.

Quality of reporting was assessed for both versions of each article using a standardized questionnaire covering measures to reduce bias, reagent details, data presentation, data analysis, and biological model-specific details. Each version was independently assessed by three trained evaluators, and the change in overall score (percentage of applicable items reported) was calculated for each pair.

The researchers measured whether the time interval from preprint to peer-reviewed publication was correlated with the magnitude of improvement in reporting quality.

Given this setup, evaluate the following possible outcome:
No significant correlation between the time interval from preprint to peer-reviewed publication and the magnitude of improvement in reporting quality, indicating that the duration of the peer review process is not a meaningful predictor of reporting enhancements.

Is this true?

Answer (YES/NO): YES